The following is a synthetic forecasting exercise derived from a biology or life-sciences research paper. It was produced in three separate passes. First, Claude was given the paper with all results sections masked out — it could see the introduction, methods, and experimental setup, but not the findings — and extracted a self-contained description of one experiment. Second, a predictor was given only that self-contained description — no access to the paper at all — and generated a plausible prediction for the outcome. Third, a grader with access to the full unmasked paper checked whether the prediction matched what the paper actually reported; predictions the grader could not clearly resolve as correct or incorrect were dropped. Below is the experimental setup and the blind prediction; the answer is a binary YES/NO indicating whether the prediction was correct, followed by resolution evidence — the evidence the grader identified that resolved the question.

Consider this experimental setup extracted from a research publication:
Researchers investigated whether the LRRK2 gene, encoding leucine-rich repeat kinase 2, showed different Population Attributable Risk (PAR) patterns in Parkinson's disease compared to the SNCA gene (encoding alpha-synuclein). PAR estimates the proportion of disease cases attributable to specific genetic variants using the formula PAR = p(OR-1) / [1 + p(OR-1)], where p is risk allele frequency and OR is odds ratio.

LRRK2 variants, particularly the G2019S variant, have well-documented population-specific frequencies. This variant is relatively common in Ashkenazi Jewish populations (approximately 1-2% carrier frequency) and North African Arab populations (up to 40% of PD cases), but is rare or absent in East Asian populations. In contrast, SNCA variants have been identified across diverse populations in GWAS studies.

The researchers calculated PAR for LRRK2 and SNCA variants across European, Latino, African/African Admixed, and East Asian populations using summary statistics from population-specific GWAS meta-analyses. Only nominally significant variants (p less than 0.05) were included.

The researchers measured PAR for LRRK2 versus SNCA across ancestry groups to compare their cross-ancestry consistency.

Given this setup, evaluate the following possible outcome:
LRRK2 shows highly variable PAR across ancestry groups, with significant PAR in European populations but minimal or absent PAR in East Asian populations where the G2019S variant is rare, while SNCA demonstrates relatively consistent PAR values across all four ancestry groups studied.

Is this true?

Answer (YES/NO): NO